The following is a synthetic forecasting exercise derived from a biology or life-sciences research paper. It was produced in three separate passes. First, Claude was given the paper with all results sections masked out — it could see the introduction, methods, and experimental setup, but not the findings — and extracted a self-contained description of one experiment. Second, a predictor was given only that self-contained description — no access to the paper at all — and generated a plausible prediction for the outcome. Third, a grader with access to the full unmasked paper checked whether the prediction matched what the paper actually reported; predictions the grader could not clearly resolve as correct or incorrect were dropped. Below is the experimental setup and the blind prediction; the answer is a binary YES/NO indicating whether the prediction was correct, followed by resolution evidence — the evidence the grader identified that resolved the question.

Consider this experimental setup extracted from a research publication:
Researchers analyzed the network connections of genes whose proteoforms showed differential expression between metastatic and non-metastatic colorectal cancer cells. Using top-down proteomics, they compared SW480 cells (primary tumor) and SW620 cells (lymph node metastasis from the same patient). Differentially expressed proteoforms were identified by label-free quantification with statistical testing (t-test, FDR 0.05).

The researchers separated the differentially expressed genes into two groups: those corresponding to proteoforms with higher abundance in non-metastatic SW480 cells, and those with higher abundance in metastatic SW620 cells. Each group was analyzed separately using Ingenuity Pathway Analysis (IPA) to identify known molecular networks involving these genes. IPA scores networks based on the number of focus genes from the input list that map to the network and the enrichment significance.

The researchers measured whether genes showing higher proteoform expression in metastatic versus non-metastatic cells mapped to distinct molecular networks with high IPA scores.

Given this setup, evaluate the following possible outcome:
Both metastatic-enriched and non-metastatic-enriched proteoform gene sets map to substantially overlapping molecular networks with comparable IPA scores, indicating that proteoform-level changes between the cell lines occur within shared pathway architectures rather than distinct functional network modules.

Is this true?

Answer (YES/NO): NO